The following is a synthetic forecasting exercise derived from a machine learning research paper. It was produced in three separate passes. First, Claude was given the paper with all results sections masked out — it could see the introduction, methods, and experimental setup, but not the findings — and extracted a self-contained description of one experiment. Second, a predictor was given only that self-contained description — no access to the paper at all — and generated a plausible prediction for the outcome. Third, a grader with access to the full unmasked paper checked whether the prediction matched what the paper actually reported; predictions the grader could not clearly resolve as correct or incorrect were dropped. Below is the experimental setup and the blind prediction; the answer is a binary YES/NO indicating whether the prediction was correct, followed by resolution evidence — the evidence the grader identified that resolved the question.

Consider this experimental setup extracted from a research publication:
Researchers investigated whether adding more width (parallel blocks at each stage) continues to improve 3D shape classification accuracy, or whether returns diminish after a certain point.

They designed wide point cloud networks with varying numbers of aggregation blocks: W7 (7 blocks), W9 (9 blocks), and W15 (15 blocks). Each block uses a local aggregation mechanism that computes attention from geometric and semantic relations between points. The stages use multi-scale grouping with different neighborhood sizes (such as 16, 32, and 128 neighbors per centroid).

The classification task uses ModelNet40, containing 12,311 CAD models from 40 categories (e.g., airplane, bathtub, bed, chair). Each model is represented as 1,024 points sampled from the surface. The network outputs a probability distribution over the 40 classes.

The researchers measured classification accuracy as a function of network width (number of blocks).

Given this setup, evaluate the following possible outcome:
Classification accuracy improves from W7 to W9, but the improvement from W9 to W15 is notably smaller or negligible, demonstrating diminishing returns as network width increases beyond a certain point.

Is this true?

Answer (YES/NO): NO